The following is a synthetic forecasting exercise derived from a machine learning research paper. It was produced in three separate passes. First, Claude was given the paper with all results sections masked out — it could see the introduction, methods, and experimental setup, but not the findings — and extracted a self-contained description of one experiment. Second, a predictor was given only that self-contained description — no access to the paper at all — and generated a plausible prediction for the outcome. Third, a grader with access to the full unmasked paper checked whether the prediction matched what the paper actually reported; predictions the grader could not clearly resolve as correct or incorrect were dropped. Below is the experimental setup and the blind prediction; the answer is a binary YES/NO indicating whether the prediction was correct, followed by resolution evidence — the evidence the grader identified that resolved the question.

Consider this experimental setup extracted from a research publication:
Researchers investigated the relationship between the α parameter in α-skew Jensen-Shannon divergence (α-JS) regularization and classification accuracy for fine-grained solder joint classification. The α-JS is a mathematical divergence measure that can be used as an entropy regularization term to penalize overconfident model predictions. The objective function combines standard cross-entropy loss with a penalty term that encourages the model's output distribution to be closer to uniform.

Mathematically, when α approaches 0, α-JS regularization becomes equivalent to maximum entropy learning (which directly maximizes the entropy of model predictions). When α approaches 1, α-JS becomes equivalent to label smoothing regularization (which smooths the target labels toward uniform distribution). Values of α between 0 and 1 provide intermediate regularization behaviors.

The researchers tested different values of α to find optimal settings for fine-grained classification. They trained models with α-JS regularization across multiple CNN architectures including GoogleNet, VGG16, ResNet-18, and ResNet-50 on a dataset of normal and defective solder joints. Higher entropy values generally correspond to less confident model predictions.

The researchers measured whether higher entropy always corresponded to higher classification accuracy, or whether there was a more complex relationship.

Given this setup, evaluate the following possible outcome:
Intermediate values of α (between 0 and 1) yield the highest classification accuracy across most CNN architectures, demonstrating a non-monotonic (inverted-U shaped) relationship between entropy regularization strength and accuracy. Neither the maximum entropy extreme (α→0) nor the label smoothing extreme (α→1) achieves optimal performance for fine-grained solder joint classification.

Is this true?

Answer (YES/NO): NO